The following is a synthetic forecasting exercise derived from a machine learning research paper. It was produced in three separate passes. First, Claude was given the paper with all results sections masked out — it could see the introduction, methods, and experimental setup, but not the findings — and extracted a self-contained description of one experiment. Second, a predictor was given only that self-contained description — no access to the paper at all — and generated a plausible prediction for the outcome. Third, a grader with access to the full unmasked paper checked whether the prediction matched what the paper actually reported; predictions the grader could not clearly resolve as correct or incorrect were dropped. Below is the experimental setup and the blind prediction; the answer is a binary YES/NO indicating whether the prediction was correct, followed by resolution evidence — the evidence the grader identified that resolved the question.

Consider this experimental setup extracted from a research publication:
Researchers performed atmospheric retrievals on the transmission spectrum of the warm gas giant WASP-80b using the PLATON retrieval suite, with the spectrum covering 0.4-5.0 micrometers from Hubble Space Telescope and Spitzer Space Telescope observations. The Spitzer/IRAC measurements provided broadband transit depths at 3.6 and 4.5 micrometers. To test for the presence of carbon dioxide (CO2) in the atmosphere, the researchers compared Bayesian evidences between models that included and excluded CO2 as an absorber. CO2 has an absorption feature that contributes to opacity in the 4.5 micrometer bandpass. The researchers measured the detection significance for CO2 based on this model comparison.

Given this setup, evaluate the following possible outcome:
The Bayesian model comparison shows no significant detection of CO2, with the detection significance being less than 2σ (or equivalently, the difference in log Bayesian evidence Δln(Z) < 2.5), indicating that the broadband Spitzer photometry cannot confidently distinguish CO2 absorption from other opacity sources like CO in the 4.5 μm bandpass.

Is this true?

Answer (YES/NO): NO